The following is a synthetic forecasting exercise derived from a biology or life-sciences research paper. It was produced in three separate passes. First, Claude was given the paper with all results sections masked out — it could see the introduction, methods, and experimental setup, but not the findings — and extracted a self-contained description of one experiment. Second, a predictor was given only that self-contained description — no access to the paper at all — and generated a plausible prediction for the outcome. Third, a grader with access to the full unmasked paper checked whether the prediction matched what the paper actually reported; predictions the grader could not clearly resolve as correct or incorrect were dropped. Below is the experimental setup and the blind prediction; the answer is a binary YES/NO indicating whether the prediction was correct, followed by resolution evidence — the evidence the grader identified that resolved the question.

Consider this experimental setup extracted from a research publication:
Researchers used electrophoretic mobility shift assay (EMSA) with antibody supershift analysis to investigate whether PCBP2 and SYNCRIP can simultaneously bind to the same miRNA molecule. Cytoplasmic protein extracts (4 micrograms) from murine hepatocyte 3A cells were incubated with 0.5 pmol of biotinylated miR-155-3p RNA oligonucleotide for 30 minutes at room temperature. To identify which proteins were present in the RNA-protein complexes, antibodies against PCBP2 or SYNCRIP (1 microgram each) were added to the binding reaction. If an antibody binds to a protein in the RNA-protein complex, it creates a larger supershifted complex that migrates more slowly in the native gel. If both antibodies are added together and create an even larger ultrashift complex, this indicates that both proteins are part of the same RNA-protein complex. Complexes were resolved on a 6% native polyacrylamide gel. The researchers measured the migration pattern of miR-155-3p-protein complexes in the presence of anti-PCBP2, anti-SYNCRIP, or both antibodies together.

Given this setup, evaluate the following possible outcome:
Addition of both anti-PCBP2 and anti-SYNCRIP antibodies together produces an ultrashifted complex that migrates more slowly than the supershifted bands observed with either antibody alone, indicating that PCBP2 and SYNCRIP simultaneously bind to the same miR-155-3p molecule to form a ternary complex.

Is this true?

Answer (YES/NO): YES